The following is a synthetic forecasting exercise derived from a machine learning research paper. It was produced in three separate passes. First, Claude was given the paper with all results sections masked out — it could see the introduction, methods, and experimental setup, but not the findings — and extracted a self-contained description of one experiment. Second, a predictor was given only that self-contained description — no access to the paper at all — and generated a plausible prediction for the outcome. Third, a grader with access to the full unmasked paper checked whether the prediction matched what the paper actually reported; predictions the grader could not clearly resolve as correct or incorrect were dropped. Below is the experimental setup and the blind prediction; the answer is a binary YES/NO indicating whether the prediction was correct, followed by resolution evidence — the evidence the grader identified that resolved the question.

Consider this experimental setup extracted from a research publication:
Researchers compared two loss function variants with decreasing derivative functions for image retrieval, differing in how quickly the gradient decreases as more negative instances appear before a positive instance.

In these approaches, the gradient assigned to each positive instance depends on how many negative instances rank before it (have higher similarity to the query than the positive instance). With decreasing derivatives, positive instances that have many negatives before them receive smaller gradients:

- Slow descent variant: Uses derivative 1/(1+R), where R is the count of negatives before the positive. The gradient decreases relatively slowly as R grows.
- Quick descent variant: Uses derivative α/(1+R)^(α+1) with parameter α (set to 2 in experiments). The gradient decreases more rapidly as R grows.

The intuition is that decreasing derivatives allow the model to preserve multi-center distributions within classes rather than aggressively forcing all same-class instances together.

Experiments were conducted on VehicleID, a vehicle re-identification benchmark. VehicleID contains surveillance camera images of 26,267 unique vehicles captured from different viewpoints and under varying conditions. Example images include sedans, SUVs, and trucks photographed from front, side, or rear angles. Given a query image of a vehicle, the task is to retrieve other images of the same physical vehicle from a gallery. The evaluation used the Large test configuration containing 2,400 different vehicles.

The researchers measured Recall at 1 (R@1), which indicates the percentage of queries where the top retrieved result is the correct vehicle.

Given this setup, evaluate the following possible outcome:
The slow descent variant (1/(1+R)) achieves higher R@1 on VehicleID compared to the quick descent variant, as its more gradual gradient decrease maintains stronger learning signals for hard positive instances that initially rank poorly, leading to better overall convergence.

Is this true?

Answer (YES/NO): NO